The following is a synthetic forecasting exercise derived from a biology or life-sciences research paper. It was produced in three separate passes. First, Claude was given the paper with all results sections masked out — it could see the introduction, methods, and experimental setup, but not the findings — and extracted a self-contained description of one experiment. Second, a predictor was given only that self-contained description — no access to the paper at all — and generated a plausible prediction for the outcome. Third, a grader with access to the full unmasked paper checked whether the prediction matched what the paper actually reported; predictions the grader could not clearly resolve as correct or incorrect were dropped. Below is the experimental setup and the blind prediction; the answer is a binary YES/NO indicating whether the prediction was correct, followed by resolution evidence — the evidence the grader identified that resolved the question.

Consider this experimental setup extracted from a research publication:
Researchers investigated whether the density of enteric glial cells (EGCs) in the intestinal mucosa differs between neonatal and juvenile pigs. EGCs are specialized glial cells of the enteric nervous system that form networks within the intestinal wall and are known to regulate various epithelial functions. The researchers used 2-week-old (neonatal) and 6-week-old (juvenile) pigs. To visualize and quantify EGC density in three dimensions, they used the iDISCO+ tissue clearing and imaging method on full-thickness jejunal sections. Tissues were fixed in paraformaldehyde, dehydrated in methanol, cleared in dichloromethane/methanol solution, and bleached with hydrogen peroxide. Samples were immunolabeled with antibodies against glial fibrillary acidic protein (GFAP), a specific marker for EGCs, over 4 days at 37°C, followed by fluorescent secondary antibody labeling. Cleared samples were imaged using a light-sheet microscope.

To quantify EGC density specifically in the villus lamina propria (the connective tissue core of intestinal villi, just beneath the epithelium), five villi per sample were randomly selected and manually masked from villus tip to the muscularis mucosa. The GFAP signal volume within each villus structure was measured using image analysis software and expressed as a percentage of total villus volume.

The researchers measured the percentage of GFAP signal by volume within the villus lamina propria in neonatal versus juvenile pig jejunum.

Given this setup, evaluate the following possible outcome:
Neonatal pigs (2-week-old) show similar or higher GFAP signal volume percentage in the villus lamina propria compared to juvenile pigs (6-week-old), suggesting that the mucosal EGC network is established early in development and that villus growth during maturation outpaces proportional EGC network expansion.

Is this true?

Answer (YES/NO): NO